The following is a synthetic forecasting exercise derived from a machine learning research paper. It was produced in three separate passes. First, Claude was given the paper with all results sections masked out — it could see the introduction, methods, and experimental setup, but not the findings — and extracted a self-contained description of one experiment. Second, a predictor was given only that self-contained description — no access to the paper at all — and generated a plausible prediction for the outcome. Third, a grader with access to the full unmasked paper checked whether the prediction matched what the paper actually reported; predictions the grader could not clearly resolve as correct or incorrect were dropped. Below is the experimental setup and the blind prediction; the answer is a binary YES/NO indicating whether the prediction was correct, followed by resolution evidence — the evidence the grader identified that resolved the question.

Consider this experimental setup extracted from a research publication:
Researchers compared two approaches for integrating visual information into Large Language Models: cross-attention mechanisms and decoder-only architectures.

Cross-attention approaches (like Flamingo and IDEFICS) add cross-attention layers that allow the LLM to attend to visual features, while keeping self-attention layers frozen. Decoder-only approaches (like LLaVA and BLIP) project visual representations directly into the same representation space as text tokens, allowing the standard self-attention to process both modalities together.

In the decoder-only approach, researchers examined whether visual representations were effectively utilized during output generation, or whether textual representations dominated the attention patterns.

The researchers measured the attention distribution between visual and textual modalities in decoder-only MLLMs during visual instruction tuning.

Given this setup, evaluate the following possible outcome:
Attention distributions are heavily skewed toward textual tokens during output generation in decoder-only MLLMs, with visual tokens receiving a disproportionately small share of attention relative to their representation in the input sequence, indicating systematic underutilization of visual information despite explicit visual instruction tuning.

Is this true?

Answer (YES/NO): YES